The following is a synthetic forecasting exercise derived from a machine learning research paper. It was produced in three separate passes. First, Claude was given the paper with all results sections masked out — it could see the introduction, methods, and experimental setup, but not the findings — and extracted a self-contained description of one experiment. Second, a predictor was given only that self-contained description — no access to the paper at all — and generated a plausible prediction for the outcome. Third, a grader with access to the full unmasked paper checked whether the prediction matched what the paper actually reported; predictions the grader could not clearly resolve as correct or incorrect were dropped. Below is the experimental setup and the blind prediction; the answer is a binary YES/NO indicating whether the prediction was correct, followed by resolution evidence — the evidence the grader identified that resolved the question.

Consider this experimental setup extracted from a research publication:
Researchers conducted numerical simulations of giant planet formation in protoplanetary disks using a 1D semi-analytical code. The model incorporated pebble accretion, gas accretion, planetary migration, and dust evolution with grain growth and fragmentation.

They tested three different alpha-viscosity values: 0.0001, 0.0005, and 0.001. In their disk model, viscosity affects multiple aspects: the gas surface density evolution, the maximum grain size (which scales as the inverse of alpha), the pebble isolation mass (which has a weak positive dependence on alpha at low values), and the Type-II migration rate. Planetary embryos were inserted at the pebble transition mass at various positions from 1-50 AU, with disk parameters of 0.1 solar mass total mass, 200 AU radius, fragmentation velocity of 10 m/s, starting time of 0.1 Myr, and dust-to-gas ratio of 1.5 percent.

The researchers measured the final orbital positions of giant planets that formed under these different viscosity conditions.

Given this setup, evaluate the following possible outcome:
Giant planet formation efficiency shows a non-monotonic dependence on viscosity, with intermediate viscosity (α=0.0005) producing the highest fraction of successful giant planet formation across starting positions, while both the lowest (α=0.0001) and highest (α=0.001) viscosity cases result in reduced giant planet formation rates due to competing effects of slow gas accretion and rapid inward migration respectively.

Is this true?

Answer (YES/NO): NO